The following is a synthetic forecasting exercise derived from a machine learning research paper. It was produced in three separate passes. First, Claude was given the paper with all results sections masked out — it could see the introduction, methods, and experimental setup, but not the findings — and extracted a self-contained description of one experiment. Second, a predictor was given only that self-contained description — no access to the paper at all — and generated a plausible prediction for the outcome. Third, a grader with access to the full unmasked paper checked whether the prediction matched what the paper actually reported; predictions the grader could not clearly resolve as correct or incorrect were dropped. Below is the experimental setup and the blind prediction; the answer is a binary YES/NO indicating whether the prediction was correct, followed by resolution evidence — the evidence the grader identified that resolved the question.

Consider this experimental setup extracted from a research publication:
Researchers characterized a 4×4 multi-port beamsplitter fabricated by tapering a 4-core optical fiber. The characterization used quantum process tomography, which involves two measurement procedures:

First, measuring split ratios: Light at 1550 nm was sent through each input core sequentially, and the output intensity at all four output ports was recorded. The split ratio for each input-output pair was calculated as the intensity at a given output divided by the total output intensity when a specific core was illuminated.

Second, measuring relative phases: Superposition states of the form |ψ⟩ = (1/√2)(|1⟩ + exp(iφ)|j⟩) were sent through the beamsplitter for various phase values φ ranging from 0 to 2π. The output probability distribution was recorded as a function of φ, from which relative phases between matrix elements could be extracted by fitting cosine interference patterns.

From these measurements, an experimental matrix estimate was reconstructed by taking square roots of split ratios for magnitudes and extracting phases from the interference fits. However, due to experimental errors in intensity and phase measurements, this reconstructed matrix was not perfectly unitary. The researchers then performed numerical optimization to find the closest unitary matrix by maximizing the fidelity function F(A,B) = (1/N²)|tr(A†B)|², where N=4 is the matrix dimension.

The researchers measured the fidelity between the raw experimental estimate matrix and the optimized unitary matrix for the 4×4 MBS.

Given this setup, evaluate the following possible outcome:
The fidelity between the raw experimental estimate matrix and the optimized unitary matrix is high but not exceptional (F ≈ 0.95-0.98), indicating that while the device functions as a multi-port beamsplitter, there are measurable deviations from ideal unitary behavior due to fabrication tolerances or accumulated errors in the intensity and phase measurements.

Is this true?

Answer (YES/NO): NO